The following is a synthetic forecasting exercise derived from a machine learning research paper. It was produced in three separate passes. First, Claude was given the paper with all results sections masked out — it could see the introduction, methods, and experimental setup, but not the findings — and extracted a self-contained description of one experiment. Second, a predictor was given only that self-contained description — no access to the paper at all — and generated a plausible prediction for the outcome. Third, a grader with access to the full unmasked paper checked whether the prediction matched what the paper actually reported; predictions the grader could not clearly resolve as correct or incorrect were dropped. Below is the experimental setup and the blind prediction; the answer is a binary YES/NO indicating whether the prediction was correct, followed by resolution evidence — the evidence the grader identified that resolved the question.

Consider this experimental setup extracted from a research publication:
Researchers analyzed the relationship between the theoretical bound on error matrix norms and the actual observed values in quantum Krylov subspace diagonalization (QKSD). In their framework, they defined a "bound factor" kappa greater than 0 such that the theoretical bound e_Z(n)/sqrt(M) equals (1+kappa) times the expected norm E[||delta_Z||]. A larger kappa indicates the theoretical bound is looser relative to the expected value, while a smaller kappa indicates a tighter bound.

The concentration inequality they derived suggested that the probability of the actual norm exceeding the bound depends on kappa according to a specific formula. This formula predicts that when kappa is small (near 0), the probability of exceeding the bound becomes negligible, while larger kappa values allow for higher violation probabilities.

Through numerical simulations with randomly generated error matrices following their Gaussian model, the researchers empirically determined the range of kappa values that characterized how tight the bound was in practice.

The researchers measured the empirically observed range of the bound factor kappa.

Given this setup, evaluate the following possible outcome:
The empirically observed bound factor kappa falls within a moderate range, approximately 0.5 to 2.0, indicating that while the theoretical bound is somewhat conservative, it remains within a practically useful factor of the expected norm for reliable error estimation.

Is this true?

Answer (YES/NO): NO